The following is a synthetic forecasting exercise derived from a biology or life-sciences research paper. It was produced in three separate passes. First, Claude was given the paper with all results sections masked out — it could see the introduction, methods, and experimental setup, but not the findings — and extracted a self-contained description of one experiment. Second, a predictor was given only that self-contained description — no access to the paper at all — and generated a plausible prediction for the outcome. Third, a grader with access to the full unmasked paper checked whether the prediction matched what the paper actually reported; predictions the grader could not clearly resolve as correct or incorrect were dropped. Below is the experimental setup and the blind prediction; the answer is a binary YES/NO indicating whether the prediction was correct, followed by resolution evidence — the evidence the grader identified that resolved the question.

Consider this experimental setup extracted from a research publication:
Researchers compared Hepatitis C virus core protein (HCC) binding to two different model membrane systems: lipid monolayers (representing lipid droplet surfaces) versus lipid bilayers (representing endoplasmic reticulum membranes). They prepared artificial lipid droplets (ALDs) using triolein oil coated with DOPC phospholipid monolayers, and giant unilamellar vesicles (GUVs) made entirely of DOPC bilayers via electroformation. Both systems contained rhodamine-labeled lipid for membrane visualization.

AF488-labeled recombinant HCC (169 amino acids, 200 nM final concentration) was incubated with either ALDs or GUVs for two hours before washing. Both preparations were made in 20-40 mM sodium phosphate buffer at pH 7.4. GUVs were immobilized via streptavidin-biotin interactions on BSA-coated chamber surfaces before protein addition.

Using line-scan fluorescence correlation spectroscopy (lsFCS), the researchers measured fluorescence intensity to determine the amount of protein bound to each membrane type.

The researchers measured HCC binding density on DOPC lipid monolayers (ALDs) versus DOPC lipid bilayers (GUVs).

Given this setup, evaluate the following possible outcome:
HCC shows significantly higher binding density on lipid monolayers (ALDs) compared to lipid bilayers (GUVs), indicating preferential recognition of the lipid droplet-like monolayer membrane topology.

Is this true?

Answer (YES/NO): YES